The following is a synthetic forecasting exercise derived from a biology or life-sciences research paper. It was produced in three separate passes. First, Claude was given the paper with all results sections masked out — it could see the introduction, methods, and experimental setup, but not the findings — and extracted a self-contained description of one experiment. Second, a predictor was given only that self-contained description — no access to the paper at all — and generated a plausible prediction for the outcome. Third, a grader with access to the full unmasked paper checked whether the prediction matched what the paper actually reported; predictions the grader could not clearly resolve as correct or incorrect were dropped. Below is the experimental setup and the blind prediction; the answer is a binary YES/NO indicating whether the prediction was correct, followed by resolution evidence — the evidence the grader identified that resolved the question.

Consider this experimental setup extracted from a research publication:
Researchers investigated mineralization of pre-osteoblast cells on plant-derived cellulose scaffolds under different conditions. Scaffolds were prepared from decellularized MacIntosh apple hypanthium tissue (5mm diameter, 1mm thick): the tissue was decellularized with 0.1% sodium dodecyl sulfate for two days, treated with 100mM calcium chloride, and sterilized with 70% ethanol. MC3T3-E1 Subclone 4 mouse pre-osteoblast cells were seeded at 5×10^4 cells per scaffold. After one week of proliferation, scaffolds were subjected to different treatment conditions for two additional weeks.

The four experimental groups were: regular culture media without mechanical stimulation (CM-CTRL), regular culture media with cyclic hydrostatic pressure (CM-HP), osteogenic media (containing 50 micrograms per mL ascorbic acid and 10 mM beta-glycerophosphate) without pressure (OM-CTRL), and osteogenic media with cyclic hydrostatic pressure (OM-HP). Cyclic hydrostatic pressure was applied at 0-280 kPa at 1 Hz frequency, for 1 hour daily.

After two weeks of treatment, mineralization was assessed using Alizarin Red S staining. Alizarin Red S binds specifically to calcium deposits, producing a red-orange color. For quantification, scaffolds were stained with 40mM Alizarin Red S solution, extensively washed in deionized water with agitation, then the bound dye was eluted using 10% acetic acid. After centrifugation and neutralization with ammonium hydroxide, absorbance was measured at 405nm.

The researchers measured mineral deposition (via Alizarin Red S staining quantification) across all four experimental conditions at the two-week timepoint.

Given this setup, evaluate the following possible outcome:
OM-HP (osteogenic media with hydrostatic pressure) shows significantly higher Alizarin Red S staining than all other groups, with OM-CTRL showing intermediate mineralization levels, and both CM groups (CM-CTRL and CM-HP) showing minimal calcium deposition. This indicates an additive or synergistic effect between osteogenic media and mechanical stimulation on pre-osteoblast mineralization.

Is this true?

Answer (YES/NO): NO